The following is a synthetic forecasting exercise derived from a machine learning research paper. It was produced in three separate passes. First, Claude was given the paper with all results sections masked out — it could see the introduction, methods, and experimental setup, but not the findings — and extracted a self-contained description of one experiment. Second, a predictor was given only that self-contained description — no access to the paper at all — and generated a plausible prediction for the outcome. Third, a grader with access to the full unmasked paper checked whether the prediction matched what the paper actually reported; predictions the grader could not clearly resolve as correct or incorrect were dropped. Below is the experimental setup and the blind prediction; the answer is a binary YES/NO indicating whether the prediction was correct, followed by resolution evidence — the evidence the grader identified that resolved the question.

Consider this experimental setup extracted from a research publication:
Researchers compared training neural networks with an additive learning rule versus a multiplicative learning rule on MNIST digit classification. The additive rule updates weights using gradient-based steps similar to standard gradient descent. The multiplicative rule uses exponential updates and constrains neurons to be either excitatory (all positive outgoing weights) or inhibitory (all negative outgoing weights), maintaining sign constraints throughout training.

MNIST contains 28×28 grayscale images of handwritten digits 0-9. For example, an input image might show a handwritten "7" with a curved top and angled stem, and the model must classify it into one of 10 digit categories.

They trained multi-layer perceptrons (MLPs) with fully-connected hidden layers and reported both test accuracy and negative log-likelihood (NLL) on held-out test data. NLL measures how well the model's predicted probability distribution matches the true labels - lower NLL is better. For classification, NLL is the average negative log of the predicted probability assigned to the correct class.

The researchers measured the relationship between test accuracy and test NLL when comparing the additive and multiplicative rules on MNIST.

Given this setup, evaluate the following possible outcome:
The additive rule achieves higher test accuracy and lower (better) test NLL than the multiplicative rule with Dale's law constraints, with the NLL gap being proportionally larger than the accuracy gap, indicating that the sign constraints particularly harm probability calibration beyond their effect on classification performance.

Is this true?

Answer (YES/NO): NO